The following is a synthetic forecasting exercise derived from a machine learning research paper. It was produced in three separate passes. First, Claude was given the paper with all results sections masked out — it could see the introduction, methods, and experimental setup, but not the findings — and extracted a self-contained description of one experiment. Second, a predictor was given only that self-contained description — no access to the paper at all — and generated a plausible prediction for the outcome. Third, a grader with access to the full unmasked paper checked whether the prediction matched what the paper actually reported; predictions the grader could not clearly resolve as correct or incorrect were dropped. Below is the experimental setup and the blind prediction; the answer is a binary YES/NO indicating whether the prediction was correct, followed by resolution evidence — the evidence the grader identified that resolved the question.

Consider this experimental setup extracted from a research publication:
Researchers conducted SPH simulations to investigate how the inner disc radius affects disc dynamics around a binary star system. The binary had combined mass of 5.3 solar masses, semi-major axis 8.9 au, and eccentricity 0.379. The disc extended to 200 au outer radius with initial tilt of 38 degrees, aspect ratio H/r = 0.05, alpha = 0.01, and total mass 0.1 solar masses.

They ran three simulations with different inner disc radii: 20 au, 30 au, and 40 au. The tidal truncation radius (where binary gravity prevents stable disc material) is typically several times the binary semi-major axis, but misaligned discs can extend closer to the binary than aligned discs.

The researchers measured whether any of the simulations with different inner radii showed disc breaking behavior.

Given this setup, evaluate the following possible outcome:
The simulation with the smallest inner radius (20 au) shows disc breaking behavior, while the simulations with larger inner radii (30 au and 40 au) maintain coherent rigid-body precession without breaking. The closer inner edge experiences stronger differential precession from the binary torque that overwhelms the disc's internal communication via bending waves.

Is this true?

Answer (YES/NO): YES